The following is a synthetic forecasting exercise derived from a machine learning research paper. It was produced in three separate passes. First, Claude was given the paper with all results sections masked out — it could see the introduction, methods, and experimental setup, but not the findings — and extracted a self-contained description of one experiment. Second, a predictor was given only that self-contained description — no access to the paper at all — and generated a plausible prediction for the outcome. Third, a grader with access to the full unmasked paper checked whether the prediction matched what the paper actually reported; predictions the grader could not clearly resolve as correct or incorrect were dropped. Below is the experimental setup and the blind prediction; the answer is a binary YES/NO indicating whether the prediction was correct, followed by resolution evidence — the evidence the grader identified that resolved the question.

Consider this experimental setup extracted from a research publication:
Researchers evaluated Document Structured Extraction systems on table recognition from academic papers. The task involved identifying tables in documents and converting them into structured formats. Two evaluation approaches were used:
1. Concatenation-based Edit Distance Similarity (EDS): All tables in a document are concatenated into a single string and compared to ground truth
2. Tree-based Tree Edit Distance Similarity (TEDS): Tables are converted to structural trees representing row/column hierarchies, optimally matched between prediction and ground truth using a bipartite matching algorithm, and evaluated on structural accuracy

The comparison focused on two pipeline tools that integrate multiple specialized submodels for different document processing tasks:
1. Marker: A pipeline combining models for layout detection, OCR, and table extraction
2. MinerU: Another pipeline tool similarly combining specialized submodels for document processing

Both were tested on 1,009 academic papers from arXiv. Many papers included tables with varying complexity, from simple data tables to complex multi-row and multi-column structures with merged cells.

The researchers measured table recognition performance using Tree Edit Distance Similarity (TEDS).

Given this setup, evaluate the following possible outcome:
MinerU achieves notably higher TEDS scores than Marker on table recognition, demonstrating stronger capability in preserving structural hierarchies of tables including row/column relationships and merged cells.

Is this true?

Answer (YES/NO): NO